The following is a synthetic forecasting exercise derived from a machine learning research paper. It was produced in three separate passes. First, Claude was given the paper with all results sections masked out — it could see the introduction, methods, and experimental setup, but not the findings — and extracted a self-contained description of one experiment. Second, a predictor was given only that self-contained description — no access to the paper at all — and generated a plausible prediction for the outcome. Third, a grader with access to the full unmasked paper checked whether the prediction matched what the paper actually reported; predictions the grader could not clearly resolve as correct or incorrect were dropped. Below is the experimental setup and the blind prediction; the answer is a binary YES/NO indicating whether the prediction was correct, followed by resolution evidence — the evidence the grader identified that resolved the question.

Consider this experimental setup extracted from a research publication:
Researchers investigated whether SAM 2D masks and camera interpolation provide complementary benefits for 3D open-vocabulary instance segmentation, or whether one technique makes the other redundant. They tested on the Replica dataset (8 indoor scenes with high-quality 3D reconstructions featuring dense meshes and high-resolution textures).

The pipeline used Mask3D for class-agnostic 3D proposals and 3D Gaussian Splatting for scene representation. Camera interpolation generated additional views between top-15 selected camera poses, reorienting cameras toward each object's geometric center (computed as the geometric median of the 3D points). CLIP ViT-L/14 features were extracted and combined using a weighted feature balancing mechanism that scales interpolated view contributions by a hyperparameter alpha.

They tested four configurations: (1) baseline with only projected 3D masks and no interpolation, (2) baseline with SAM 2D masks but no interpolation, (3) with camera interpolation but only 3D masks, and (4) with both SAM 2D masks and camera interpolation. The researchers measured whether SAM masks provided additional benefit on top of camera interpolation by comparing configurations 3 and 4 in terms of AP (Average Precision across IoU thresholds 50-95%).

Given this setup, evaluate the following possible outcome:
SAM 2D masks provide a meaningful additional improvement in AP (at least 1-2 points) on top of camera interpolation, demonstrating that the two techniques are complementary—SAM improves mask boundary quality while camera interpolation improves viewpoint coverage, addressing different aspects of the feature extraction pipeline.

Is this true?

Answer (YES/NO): YES